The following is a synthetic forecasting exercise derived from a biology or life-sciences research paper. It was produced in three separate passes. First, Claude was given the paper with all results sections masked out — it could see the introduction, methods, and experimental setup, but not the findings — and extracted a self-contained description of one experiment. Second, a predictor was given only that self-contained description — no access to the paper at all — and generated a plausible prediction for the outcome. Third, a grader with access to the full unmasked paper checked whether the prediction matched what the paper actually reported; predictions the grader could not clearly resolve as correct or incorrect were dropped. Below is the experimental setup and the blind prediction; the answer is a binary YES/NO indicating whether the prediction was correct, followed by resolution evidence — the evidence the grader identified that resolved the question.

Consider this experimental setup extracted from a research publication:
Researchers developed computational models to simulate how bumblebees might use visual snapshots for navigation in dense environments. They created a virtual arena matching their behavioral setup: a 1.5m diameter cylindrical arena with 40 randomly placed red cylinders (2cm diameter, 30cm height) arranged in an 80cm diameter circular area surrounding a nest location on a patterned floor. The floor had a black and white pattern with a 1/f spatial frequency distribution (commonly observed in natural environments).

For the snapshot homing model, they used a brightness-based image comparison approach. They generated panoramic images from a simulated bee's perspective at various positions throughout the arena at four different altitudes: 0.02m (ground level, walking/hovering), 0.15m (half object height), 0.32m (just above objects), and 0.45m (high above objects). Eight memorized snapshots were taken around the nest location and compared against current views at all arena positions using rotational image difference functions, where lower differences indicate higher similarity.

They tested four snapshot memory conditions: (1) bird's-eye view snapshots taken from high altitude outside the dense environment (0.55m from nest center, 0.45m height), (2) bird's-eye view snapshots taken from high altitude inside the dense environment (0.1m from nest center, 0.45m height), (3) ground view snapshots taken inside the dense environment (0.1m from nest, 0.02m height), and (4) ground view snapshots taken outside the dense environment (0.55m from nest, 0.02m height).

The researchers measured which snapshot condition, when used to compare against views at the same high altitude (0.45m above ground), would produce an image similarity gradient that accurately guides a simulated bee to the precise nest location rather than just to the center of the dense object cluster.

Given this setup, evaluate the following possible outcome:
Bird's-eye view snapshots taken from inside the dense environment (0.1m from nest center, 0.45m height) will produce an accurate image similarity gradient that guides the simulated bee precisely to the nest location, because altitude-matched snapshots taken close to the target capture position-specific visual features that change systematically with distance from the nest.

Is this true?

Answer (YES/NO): NO